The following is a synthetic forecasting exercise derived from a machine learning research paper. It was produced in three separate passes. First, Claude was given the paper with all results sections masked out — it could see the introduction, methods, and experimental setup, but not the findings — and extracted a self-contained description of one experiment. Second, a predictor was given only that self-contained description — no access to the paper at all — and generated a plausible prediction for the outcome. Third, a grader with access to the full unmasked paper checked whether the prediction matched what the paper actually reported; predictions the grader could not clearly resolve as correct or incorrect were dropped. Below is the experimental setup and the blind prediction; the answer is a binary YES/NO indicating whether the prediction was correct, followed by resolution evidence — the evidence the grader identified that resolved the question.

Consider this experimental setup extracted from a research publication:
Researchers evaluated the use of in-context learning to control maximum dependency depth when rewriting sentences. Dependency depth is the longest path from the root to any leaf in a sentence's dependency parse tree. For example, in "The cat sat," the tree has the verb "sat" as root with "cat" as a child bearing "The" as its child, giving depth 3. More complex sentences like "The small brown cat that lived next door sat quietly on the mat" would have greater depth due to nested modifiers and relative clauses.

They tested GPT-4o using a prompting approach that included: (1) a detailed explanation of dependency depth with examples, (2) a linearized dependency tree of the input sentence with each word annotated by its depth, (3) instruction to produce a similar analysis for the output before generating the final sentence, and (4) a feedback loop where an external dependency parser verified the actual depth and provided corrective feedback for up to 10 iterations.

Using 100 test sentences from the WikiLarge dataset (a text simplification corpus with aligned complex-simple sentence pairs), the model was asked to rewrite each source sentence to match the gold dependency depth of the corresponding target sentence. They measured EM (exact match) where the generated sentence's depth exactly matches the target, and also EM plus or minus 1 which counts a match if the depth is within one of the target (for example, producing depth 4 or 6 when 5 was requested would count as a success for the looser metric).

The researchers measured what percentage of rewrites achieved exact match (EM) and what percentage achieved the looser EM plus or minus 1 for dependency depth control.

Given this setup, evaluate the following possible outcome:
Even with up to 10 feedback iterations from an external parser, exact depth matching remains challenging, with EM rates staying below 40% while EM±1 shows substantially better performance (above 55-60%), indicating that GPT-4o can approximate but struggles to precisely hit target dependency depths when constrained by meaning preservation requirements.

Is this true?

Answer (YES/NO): NO